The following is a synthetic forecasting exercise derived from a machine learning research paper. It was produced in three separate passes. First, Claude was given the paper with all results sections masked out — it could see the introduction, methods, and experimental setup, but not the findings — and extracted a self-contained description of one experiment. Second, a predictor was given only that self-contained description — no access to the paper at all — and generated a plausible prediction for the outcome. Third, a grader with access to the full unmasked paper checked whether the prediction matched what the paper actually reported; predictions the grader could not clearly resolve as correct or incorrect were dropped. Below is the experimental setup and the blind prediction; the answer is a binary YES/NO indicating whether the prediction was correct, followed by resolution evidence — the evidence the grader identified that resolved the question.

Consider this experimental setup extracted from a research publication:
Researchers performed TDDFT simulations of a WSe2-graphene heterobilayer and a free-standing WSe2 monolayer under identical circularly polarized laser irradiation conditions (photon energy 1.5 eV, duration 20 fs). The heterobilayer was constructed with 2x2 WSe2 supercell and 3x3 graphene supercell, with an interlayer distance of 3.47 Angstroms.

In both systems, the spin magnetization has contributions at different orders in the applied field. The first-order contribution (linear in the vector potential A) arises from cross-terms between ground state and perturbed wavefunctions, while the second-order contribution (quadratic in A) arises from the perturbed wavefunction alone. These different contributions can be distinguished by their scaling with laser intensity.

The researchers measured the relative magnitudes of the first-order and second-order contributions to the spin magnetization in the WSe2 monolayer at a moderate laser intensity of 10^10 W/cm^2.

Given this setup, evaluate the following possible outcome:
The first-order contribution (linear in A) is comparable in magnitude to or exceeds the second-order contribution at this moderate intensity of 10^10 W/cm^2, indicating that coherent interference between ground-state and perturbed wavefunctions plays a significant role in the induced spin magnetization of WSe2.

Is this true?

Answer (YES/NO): YES